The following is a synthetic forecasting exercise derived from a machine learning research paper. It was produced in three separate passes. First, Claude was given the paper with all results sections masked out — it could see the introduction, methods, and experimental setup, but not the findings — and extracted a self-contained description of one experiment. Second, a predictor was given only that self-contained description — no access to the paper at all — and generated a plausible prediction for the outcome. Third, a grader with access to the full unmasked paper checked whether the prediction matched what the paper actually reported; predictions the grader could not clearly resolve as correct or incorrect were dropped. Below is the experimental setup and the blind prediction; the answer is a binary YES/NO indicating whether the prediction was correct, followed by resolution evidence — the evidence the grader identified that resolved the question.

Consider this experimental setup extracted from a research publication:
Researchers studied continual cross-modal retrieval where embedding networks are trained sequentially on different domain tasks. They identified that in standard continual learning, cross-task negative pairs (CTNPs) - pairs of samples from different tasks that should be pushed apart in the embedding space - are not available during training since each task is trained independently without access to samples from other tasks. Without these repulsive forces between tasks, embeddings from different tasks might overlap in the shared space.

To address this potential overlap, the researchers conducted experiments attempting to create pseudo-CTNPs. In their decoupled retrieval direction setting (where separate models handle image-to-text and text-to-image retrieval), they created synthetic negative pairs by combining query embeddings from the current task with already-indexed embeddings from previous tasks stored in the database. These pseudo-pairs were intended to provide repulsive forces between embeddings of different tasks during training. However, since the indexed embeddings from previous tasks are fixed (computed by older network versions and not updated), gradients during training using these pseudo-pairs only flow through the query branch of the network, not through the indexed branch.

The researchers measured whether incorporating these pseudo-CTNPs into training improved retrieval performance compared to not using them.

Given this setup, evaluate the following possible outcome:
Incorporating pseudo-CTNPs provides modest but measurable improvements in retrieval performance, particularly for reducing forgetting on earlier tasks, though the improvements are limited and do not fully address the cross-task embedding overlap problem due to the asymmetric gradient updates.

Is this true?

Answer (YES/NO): NO